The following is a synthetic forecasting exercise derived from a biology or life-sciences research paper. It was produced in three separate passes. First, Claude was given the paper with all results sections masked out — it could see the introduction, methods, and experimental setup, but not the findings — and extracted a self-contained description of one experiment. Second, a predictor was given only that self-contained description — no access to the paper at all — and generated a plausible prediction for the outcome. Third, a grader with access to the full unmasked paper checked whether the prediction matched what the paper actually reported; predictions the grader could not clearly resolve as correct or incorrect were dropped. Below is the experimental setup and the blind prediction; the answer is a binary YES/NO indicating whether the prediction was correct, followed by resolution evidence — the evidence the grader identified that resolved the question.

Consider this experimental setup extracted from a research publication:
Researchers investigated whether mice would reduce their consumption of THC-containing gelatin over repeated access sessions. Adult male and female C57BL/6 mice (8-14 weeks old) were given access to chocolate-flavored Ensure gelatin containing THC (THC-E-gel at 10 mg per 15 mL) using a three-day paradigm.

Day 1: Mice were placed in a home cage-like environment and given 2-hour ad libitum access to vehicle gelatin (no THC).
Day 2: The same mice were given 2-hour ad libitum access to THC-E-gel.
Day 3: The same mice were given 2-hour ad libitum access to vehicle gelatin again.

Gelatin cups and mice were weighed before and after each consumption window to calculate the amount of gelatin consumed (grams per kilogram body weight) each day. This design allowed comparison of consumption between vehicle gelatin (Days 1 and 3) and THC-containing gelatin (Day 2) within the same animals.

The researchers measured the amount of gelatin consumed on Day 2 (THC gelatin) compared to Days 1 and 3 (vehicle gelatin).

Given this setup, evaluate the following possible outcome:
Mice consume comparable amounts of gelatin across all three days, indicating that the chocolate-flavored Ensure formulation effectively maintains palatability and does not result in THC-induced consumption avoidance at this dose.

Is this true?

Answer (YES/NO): NO